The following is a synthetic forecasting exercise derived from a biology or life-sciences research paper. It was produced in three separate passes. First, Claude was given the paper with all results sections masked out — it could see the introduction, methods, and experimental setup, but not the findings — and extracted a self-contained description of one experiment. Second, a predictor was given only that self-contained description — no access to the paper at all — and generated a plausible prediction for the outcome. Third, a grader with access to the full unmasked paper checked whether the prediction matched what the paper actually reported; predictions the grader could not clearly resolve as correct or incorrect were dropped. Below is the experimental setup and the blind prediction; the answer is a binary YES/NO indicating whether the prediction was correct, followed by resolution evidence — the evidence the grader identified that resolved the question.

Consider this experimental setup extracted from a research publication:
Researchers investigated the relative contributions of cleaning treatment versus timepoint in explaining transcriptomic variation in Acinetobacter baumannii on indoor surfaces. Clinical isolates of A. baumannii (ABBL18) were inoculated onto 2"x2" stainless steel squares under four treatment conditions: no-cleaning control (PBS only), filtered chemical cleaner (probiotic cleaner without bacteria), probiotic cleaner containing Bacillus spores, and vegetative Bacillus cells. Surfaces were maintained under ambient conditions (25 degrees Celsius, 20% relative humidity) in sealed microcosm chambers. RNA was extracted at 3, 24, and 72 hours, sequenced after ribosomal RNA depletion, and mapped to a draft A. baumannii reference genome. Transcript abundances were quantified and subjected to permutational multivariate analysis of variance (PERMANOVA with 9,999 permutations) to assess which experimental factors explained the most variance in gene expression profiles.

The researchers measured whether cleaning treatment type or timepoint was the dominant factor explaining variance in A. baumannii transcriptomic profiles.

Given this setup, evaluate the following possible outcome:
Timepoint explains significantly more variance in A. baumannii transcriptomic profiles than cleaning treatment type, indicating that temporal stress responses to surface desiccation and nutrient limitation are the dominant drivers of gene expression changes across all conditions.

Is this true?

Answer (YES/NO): NO